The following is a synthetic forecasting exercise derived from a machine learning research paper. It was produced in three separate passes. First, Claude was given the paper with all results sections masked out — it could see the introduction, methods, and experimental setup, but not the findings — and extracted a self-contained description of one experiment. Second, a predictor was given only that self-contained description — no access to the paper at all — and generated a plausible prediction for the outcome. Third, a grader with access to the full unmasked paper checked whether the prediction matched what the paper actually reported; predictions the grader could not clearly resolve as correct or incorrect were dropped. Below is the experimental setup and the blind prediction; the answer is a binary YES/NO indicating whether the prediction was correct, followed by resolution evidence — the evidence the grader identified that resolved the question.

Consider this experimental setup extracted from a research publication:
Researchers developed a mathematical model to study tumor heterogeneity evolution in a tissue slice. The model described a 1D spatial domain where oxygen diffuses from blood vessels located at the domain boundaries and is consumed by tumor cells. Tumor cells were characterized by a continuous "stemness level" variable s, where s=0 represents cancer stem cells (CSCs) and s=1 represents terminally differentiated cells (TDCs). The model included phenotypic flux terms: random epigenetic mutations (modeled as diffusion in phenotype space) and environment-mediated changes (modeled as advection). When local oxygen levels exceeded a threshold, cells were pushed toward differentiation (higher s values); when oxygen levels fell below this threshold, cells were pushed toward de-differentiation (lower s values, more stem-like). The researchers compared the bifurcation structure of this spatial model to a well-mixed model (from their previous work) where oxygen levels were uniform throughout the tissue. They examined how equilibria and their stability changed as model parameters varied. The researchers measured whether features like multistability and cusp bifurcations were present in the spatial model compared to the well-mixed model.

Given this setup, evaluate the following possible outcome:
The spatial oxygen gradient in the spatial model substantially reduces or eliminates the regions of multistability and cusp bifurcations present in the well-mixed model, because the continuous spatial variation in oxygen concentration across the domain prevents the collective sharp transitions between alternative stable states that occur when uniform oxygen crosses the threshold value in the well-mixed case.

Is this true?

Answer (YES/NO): NO